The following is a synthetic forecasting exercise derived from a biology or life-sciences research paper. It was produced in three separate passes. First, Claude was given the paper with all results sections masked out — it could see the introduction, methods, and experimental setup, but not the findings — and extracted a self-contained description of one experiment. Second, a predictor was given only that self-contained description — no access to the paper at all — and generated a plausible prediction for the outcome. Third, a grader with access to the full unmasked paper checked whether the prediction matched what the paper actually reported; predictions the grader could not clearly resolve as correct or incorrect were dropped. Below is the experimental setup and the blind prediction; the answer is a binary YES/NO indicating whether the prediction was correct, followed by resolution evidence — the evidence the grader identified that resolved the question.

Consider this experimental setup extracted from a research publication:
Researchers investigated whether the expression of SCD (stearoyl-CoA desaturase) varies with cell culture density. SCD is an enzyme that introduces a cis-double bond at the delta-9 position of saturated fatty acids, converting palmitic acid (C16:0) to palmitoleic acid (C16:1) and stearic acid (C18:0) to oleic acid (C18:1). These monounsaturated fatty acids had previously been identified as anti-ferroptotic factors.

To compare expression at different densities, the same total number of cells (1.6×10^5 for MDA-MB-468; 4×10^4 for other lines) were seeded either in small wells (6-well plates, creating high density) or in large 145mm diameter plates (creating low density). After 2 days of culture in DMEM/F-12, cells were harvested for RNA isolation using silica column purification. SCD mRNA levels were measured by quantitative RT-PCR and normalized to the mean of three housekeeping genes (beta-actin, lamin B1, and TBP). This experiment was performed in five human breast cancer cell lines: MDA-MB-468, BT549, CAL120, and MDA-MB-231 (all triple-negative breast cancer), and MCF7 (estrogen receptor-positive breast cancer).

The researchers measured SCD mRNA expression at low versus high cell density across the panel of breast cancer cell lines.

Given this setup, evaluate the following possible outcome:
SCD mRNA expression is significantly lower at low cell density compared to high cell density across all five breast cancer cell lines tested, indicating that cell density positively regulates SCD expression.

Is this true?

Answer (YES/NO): NO